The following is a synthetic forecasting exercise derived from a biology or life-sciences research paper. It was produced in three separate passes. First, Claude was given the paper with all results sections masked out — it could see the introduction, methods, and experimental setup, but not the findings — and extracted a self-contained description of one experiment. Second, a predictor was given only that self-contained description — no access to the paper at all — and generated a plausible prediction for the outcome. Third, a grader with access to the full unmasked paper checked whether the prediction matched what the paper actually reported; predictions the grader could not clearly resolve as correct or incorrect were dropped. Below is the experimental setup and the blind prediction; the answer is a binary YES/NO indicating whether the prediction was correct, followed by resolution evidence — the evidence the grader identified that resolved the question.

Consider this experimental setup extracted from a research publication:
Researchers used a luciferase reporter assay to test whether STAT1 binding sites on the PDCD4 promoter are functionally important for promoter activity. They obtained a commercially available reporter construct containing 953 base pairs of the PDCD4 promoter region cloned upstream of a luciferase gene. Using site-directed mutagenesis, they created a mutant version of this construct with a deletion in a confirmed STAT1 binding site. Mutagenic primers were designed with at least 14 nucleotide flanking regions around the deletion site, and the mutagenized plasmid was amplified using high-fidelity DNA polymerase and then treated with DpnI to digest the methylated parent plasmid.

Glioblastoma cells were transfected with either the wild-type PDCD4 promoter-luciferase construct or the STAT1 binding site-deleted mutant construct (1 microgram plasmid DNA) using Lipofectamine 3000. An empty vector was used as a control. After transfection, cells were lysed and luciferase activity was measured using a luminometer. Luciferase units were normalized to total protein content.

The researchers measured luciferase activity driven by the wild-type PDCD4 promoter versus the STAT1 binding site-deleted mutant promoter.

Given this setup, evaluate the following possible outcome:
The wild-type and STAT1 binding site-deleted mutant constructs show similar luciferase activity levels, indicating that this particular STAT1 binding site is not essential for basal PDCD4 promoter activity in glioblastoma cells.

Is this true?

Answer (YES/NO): NO